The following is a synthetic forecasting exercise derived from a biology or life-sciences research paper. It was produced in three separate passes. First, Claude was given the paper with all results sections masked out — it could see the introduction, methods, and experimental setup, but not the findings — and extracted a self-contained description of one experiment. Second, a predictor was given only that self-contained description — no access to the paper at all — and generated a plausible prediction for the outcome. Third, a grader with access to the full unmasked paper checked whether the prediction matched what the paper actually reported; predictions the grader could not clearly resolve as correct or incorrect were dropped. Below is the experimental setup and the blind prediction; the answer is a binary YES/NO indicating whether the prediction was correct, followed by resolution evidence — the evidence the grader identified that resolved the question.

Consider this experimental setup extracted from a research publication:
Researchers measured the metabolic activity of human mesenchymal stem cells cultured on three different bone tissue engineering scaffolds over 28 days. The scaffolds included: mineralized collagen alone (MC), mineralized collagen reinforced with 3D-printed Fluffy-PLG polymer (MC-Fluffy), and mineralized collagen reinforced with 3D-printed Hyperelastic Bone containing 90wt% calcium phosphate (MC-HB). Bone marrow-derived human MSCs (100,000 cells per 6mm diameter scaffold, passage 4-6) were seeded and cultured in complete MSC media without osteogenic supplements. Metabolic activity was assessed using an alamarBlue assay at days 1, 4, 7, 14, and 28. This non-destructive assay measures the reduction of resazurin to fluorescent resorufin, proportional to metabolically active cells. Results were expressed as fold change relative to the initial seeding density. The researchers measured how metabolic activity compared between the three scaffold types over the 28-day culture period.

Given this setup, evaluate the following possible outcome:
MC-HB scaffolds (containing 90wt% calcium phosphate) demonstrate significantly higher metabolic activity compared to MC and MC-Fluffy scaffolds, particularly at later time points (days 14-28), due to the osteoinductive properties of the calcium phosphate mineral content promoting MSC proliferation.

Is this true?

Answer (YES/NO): NO